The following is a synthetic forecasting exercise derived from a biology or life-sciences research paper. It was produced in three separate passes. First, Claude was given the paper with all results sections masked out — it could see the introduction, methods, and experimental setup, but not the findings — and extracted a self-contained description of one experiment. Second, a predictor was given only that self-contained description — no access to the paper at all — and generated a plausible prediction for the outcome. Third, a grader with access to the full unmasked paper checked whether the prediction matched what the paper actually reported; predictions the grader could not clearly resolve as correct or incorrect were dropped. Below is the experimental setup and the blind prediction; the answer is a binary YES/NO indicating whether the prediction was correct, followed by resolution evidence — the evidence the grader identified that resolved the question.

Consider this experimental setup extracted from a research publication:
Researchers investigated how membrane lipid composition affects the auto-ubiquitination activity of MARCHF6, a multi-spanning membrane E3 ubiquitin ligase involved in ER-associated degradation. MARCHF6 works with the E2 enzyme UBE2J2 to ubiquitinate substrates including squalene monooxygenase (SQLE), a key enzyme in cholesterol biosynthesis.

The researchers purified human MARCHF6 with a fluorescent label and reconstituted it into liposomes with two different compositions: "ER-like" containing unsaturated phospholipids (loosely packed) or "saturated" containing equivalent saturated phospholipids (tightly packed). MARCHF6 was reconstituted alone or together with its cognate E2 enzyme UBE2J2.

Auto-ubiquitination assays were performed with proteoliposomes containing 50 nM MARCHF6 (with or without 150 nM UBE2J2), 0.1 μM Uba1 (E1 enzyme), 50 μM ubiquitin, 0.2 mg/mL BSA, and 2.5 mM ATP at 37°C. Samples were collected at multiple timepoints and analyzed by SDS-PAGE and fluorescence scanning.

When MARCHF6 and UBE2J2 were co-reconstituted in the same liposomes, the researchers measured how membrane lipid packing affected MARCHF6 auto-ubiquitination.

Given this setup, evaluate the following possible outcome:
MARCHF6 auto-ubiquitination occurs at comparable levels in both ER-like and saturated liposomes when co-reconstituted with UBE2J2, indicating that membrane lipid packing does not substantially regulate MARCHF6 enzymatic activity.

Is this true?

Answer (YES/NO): NO